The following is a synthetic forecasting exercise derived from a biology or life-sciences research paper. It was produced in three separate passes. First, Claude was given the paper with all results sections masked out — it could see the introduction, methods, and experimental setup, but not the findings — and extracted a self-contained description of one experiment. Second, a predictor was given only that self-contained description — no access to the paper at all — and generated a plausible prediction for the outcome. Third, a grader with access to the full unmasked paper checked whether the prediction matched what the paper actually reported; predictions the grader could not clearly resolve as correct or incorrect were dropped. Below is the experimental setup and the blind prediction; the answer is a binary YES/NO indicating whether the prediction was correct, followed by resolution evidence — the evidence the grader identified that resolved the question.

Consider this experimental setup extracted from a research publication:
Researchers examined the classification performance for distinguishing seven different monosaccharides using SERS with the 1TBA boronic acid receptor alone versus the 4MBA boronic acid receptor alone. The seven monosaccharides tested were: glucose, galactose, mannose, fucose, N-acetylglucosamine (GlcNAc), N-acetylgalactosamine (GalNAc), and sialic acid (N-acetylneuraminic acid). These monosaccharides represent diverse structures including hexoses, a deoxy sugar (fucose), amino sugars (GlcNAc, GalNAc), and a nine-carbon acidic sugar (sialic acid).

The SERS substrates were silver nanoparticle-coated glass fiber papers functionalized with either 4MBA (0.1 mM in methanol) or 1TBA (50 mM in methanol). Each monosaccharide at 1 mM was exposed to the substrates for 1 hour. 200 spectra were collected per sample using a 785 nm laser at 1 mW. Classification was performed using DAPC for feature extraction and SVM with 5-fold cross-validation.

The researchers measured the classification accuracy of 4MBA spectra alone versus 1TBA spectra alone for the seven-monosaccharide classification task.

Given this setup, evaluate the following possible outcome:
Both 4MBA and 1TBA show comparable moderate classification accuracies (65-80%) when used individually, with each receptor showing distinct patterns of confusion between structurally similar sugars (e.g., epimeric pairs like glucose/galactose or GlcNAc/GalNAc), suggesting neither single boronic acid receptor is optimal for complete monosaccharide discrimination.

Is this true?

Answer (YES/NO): NO